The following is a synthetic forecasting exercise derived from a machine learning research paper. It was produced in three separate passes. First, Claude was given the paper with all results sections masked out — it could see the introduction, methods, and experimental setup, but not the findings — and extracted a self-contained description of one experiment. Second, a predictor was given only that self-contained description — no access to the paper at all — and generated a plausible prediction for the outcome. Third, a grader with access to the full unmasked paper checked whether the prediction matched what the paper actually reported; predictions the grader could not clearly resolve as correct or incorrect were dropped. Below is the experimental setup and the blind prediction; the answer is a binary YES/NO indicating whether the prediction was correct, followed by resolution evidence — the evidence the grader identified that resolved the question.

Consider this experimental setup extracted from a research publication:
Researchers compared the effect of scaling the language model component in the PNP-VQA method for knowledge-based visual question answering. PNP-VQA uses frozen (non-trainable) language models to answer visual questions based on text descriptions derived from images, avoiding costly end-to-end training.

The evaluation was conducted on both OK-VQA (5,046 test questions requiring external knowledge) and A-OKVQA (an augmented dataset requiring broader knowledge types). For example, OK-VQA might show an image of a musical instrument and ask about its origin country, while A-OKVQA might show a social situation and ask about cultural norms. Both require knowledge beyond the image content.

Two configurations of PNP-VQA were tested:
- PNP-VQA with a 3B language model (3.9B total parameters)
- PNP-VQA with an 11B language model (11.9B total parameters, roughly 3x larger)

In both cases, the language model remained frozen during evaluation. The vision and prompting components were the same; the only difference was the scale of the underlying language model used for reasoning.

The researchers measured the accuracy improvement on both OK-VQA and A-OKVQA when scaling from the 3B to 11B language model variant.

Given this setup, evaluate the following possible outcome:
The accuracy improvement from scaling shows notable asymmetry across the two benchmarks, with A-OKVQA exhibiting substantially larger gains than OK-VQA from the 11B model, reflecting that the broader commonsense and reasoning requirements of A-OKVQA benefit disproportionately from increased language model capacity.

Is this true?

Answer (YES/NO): NO